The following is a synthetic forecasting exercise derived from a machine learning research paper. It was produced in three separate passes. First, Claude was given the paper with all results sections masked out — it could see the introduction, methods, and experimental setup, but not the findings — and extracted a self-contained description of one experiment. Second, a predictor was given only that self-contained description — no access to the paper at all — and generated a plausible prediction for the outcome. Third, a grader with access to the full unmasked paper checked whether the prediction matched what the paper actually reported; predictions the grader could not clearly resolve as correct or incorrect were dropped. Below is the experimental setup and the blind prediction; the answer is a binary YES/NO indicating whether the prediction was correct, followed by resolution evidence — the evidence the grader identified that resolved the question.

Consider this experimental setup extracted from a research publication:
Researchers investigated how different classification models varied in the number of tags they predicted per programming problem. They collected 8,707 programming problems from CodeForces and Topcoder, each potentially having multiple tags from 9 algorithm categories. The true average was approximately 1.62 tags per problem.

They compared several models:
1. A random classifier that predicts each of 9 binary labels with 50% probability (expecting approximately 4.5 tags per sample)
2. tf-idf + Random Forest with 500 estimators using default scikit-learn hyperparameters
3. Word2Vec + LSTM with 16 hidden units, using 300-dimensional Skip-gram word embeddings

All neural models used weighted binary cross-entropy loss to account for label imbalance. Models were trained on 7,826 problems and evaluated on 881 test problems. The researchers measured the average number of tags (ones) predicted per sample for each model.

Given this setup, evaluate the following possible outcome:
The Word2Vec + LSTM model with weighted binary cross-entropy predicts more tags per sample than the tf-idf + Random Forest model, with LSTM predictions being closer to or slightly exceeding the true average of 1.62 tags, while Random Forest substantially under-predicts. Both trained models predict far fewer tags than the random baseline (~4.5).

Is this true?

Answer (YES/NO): NO